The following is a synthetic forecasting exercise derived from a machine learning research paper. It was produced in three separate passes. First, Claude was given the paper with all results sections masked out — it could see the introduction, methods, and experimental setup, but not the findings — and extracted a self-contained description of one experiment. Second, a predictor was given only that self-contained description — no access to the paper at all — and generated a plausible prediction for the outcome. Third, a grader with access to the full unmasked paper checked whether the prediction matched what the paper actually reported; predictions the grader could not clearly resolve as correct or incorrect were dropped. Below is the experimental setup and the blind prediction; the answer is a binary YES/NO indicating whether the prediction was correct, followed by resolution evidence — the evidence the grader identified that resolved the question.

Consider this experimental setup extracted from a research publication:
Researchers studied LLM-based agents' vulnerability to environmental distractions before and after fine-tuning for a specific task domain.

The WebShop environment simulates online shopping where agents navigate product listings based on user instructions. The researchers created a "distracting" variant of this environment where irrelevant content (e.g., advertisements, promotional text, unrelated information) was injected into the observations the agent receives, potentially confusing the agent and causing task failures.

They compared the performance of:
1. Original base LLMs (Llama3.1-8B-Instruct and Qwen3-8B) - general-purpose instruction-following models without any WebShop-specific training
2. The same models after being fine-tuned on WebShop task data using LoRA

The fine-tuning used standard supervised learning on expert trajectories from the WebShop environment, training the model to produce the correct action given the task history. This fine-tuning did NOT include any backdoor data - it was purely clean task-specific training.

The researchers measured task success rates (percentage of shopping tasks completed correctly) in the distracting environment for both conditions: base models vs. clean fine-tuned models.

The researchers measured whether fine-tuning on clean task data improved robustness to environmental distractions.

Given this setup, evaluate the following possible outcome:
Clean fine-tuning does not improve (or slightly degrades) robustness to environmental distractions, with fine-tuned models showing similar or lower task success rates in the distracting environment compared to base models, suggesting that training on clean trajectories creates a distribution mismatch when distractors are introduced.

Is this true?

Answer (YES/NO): NO